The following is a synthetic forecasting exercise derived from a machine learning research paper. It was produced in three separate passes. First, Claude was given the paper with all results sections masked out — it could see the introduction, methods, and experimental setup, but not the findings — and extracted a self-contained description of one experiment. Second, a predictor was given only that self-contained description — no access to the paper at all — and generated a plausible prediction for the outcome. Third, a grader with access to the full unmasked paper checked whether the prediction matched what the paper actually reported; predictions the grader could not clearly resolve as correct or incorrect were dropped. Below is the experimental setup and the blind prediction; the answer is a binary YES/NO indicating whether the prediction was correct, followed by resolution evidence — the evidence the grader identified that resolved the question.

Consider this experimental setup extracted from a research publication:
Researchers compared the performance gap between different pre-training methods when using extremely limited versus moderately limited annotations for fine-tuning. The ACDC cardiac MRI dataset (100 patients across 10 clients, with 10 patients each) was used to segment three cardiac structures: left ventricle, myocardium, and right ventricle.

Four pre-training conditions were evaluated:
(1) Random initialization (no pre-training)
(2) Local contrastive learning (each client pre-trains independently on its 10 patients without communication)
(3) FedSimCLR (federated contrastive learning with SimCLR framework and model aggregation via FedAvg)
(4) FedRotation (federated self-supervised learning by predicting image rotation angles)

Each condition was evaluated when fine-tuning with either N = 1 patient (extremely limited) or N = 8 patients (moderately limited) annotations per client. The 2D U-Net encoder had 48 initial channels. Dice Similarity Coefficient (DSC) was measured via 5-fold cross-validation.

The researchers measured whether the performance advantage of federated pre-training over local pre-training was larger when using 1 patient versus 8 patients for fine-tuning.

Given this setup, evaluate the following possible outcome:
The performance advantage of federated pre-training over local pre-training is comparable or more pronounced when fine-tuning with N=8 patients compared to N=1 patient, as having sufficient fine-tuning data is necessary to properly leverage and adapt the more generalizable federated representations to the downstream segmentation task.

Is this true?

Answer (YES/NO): NO